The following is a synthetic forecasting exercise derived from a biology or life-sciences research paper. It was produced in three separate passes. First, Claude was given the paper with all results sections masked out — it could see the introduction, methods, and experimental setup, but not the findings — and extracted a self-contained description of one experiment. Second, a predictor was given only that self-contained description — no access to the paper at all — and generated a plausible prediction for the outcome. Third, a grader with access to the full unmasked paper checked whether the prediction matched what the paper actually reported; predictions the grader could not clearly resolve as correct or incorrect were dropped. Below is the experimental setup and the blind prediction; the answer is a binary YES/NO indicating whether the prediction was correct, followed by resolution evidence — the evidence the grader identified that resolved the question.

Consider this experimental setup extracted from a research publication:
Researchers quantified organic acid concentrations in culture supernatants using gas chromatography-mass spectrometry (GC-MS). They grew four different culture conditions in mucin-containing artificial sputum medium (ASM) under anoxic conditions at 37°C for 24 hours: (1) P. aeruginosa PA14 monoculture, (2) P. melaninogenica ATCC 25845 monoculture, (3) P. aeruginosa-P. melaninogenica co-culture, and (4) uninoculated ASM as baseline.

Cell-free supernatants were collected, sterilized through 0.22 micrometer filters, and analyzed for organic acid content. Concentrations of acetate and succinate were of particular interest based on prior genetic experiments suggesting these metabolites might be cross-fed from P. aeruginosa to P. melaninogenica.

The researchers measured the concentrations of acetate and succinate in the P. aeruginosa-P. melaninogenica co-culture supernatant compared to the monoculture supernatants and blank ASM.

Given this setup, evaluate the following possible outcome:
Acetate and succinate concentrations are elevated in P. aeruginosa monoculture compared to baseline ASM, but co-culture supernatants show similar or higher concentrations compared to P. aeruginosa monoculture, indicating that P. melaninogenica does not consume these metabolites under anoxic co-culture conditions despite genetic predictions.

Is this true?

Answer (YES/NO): NO